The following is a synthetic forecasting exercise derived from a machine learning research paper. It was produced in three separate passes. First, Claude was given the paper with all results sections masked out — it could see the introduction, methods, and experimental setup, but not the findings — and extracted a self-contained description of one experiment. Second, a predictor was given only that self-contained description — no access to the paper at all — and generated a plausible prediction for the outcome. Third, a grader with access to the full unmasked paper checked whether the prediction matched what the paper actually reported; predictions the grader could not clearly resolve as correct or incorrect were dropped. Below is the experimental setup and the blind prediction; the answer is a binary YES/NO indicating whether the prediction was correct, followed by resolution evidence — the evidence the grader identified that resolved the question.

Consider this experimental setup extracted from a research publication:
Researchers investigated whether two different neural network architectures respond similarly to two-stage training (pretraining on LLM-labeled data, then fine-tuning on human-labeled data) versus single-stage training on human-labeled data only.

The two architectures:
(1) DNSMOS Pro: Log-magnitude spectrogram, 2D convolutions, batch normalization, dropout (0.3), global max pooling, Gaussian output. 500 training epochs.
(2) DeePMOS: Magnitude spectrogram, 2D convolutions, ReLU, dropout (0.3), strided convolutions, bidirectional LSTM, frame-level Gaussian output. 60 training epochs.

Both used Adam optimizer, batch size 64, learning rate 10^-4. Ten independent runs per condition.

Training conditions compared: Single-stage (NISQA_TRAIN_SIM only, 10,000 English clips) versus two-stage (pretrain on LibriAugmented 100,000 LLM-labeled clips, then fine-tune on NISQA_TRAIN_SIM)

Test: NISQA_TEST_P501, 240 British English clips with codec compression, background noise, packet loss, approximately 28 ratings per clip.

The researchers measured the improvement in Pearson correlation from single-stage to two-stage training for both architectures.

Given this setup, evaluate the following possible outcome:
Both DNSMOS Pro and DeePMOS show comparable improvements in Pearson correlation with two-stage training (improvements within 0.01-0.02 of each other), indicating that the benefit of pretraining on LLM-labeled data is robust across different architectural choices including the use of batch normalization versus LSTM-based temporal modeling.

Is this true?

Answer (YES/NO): NO